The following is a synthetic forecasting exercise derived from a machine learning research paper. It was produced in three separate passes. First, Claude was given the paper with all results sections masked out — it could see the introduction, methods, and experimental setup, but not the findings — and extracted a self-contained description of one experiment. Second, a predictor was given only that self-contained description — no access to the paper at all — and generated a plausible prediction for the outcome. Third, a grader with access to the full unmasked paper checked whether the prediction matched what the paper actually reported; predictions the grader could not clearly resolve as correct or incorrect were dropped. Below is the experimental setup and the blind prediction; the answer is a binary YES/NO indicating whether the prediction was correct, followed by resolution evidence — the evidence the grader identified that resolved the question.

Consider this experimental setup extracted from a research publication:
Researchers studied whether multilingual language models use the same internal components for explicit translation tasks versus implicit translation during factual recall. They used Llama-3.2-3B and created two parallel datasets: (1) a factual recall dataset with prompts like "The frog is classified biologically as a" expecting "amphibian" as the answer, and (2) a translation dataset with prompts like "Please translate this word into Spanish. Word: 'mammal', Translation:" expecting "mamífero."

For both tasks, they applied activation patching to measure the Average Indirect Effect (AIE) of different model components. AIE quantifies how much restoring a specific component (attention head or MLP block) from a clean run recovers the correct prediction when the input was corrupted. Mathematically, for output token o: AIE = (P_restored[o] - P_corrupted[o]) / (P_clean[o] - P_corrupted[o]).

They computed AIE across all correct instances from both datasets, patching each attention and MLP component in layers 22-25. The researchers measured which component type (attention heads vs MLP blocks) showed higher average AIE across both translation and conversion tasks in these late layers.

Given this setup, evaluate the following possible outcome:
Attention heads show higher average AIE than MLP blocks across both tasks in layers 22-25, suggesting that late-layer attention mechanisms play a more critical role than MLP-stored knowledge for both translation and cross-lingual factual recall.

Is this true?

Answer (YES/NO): NO